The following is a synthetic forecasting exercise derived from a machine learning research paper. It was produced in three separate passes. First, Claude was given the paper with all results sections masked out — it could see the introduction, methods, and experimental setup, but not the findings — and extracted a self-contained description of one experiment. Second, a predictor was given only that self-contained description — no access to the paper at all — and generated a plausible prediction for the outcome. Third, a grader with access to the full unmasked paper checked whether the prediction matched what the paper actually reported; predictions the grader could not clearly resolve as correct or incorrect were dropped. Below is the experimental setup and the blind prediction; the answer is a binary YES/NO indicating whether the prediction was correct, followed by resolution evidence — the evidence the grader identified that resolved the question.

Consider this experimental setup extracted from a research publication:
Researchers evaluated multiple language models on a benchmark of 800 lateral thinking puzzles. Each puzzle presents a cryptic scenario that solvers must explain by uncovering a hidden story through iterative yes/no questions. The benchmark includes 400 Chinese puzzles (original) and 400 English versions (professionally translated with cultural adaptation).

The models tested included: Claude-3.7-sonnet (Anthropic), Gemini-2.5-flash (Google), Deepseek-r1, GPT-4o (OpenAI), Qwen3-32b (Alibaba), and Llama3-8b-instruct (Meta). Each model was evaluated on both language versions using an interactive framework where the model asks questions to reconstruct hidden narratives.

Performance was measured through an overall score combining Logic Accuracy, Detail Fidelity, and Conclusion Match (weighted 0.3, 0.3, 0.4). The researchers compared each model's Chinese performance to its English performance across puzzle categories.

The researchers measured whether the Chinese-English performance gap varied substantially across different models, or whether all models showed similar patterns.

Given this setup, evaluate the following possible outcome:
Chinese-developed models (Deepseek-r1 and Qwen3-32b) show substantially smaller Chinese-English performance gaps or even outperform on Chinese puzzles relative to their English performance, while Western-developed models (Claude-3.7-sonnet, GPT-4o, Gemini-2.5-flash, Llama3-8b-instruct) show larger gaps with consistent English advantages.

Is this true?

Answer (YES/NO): NO